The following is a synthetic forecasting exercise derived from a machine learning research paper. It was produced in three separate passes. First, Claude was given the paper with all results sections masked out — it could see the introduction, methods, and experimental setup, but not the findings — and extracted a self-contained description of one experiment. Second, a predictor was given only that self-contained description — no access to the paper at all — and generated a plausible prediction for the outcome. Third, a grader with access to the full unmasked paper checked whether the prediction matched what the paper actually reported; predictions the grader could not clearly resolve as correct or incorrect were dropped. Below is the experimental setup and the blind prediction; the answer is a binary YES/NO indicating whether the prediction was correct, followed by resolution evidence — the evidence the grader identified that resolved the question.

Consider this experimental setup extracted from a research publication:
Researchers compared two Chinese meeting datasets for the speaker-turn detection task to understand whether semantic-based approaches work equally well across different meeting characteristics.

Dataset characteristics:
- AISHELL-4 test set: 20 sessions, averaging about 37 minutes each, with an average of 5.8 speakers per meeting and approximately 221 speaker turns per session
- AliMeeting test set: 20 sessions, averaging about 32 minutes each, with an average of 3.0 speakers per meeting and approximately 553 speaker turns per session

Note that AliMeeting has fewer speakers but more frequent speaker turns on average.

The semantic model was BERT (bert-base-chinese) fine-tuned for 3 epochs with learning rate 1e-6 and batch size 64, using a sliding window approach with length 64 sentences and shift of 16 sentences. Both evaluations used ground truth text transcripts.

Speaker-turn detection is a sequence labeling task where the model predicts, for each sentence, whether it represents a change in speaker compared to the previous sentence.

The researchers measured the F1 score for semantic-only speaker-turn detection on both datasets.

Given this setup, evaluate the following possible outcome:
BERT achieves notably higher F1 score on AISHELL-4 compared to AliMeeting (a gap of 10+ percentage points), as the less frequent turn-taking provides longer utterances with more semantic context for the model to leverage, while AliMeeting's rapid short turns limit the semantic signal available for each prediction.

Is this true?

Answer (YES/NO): NO